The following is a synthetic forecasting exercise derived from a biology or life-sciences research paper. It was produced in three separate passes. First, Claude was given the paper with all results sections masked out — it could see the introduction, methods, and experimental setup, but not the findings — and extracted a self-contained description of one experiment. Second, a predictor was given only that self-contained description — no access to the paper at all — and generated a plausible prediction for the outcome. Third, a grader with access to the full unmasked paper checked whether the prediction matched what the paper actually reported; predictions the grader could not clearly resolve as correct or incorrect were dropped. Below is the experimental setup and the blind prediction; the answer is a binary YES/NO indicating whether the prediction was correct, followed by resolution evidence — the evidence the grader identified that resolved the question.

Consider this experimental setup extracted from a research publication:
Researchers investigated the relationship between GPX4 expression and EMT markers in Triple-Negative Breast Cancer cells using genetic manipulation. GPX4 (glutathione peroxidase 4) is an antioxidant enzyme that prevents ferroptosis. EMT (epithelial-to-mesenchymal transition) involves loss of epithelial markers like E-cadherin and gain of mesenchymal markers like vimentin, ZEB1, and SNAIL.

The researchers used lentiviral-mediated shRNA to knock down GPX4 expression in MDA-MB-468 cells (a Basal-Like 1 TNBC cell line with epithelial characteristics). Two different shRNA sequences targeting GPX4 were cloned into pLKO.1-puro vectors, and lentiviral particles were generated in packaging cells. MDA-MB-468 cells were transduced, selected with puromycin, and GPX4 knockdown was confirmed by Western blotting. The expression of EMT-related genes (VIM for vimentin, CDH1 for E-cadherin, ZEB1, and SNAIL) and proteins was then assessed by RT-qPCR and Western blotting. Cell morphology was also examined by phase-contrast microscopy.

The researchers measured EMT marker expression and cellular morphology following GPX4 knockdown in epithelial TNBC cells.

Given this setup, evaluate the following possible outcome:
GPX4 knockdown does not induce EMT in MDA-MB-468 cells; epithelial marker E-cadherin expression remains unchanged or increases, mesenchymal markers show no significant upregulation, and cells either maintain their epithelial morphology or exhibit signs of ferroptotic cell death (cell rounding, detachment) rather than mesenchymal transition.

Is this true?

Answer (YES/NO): NO